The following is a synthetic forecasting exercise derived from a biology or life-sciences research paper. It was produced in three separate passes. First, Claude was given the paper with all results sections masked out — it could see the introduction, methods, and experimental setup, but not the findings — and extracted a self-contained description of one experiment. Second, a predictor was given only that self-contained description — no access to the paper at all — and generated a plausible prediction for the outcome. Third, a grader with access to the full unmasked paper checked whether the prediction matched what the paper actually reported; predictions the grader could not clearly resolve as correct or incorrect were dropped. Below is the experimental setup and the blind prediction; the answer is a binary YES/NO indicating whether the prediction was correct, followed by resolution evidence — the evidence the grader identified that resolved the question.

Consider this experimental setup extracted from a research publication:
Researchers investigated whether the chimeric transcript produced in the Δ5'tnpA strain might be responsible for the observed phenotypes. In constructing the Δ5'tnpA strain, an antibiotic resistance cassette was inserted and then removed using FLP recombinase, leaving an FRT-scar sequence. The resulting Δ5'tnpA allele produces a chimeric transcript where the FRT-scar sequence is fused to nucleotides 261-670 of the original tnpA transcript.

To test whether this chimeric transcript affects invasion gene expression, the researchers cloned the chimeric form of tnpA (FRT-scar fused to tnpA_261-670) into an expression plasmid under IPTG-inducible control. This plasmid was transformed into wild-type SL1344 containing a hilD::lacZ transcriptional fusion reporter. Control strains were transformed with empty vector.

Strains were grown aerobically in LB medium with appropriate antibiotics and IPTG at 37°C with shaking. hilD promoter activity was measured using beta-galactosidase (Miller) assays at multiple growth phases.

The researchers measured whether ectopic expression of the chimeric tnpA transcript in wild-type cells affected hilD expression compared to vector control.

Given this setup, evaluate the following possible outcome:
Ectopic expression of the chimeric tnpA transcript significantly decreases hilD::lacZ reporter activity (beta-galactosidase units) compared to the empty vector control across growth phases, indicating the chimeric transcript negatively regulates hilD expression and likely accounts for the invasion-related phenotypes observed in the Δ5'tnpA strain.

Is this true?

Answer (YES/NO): NO